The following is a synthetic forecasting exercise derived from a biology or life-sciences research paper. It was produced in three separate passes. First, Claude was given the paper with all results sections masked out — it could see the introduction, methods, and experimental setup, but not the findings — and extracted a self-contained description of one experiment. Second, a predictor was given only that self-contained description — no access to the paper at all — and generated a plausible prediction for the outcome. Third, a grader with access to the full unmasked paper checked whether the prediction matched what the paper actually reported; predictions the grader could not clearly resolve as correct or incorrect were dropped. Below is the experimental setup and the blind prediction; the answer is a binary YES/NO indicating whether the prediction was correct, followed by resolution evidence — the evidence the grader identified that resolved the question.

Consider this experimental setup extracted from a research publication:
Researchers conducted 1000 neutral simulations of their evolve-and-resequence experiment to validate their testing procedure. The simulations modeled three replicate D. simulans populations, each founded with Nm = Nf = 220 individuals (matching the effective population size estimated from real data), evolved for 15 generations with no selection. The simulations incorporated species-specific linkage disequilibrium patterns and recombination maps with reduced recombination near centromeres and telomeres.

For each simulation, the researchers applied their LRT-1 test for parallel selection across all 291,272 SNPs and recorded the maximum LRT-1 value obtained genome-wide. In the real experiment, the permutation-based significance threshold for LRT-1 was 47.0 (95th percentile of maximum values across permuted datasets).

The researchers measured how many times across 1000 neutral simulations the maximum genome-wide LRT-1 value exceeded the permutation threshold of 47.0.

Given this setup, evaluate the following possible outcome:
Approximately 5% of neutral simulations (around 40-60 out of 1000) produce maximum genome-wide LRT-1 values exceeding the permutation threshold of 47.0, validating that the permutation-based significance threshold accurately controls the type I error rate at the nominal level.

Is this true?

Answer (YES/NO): NO